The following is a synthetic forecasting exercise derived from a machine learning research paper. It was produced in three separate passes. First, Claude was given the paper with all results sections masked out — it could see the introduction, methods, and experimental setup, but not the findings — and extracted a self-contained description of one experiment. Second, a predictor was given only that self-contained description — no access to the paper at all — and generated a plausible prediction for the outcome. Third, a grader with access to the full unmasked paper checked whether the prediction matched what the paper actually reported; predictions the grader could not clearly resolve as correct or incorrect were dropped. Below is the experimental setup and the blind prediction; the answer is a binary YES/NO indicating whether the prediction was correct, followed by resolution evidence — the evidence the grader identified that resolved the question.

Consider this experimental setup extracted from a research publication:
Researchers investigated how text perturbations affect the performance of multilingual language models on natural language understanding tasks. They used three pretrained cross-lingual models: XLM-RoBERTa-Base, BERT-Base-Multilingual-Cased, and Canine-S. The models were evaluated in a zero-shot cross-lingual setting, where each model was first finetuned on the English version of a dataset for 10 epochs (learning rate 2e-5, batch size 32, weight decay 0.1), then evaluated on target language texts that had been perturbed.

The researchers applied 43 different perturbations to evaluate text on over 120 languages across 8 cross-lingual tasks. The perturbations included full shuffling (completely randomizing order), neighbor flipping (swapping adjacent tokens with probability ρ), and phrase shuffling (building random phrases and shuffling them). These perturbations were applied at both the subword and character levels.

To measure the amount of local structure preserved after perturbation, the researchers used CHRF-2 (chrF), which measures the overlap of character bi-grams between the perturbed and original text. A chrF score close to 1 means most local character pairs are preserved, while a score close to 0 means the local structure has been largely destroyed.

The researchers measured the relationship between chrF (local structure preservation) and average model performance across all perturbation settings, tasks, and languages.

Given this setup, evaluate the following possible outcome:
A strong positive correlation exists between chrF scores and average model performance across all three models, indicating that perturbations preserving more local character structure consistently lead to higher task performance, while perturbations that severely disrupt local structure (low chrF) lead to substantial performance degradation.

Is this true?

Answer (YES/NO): YES